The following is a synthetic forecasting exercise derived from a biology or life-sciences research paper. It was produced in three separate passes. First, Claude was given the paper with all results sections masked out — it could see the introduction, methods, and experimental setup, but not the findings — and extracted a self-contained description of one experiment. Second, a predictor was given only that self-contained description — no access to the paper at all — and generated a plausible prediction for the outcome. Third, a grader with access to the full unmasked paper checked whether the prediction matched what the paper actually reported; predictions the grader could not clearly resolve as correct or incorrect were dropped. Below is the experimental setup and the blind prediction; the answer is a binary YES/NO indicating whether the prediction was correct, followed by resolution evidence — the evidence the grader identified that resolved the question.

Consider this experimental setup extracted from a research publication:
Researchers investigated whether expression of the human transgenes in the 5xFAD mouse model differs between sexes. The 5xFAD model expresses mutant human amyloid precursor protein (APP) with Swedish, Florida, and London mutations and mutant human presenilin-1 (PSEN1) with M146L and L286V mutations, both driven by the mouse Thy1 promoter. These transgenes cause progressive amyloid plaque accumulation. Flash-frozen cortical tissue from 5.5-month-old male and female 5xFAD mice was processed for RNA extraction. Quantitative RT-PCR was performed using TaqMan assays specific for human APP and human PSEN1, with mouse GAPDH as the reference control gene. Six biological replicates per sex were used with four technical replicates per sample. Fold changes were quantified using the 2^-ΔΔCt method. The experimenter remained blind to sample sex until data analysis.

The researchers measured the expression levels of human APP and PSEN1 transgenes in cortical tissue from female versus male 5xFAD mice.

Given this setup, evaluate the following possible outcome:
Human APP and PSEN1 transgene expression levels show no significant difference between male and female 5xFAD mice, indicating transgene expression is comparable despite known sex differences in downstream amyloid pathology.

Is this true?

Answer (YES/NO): YES